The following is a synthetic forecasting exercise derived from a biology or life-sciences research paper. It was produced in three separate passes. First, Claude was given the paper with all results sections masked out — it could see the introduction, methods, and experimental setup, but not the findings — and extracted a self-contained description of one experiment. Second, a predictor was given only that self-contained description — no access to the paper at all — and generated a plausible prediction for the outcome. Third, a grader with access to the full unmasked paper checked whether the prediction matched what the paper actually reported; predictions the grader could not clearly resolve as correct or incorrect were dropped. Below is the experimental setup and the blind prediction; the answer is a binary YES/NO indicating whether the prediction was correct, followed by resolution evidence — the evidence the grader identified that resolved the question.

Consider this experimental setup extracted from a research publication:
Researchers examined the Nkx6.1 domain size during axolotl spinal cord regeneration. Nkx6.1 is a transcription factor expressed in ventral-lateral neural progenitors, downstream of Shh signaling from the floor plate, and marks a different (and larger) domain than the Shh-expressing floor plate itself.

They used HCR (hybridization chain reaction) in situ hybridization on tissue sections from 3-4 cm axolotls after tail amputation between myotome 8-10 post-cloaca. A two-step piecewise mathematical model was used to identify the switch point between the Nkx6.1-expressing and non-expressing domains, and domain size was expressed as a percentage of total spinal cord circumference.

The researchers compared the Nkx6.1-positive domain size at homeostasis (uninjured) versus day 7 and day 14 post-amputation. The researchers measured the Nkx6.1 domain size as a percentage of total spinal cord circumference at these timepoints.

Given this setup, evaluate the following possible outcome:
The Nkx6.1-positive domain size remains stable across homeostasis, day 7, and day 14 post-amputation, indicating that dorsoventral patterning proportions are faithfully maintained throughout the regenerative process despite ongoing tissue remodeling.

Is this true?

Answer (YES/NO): NO